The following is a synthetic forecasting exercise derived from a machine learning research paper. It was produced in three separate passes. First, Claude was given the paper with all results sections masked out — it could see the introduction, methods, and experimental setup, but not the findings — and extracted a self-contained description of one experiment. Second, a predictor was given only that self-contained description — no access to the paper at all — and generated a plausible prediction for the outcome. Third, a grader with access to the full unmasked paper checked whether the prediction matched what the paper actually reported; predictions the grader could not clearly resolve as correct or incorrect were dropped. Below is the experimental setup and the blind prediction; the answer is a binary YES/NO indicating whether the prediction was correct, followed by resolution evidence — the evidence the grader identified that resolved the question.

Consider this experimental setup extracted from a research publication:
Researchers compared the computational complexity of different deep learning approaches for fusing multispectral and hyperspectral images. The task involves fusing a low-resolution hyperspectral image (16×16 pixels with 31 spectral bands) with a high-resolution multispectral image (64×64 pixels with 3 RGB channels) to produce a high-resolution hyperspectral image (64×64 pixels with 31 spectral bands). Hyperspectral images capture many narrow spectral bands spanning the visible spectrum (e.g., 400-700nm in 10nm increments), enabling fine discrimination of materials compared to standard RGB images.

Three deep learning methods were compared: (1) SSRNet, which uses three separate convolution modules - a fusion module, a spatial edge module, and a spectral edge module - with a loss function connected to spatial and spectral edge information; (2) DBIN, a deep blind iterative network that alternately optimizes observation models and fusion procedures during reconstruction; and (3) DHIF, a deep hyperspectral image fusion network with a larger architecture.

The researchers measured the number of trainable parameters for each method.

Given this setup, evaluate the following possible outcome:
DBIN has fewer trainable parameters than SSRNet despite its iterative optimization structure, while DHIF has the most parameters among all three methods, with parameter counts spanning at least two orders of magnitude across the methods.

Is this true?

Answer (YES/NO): NO